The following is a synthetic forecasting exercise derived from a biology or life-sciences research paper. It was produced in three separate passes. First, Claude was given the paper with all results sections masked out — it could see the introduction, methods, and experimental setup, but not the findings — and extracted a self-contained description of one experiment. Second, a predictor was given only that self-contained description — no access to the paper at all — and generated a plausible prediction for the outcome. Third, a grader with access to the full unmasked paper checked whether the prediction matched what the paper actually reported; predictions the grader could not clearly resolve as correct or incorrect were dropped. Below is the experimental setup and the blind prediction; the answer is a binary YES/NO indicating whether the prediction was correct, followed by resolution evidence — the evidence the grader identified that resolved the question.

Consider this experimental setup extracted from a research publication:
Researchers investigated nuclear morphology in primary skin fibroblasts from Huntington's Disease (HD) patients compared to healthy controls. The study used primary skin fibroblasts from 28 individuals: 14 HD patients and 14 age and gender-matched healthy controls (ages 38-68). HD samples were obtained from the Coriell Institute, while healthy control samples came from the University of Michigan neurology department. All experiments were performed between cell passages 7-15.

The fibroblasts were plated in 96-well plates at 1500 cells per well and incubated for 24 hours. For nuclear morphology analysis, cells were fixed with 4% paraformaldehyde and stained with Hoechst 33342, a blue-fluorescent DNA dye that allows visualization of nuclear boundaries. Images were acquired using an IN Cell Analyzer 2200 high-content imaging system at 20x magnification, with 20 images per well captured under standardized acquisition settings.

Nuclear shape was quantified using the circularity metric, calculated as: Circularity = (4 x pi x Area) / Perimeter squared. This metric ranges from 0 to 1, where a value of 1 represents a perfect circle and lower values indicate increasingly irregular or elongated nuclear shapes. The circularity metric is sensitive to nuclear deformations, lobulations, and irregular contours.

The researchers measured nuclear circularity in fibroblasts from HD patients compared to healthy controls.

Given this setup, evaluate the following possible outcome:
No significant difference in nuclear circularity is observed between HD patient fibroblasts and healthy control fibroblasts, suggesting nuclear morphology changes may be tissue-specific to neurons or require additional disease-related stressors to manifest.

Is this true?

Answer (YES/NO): NO